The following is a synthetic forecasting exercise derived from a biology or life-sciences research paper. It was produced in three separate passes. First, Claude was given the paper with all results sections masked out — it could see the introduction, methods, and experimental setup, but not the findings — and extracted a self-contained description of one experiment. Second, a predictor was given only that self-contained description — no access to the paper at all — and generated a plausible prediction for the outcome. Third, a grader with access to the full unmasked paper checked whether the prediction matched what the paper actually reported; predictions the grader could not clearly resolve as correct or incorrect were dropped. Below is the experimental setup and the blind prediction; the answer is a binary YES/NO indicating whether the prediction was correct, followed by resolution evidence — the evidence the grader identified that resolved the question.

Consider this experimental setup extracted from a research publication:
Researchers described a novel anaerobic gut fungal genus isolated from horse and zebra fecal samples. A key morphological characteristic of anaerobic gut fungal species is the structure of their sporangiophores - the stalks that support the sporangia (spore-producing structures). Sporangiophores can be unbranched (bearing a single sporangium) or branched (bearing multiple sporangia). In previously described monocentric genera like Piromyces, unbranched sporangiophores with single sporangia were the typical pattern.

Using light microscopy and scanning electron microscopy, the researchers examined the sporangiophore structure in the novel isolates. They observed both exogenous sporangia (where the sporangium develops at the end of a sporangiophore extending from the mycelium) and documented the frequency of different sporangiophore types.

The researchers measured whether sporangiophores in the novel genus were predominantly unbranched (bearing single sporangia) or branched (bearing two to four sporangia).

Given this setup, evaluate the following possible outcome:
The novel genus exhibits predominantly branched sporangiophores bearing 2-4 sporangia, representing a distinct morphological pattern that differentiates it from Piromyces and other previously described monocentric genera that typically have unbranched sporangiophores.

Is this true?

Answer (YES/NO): NO